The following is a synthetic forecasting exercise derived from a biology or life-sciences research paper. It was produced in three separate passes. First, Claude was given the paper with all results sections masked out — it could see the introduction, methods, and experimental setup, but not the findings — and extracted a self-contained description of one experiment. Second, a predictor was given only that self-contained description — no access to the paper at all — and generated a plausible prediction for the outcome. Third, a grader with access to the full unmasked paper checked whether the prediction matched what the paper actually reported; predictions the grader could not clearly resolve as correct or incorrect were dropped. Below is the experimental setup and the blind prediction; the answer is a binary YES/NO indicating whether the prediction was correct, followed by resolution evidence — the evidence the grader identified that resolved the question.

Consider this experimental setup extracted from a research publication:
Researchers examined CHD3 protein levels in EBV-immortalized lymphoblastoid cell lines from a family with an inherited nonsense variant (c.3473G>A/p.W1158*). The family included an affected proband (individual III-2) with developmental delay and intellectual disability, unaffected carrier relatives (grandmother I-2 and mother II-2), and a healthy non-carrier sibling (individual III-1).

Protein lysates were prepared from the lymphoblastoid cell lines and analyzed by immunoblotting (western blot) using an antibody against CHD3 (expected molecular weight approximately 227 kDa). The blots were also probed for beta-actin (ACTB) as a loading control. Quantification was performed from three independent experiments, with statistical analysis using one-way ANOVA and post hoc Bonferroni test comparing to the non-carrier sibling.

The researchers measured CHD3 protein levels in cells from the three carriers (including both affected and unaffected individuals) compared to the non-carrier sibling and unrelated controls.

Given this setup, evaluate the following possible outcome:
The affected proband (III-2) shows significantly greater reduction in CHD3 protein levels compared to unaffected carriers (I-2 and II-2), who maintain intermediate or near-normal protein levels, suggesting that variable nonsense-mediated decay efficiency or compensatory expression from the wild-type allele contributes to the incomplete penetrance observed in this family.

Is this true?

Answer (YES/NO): NO